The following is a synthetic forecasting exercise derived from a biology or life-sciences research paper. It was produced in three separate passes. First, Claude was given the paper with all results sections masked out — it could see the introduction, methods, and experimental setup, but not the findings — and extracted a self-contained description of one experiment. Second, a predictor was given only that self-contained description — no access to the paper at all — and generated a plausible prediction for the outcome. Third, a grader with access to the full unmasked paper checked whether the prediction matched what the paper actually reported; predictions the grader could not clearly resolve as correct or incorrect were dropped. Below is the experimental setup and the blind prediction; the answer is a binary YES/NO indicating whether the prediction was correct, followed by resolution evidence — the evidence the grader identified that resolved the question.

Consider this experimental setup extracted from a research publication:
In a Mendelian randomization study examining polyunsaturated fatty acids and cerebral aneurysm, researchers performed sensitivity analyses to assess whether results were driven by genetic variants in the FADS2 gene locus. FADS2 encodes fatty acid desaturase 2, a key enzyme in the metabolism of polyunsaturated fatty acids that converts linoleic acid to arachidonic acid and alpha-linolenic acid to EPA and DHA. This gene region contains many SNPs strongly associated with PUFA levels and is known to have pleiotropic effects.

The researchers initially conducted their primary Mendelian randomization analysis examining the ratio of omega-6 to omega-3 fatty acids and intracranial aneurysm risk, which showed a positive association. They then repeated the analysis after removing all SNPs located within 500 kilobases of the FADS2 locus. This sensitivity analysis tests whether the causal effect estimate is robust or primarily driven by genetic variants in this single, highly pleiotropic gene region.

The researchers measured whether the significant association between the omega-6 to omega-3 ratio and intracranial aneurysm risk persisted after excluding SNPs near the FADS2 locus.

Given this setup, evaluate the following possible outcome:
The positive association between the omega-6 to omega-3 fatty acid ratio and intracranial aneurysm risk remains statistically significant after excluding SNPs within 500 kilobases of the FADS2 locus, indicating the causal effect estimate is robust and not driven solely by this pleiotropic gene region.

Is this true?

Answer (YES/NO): NO